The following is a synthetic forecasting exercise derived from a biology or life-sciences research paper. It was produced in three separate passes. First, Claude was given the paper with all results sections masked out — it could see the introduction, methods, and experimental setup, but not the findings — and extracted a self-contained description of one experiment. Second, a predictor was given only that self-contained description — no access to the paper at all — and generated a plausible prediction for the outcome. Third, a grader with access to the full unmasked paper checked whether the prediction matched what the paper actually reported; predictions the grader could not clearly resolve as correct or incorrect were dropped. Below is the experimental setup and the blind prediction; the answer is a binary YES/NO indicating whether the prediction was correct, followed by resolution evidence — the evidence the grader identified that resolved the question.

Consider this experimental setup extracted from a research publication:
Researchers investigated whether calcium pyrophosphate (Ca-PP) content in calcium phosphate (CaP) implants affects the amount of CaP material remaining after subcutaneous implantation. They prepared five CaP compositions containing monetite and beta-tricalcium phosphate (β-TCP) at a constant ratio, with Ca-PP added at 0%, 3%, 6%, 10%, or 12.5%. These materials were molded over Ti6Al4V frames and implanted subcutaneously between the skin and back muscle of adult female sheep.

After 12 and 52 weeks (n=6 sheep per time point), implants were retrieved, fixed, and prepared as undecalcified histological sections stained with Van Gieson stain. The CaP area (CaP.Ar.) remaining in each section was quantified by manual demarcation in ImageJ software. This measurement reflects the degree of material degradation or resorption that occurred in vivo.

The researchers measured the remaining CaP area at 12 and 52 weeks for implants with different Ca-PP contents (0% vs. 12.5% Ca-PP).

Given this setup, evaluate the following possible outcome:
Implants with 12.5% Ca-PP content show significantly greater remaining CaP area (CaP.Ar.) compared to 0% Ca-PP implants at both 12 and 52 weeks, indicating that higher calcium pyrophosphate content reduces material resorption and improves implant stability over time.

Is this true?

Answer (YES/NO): NO